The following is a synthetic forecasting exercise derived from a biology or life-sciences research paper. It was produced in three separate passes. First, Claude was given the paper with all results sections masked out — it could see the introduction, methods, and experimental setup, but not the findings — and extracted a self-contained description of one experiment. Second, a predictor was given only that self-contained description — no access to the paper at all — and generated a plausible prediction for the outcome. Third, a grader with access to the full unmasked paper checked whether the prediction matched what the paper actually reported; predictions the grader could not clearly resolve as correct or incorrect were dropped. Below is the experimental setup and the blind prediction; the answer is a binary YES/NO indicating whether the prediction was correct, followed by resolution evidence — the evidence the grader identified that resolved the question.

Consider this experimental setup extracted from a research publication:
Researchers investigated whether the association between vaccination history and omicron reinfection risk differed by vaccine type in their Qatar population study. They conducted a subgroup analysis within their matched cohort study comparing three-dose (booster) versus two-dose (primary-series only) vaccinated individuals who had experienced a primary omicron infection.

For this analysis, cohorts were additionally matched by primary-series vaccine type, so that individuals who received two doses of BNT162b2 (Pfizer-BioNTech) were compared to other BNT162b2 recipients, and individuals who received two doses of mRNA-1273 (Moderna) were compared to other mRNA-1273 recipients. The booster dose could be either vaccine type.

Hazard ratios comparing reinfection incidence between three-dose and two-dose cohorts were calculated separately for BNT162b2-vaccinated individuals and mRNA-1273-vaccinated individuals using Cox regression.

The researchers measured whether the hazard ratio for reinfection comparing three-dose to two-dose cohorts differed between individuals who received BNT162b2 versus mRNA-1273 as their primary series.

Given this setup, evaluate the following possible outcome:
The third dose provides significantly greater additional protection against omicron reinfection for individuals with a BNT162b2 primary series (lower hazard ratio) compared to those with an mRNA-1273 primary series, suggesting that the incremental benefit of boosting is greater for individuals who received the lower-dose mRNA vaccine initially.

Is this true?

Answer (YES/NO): NO